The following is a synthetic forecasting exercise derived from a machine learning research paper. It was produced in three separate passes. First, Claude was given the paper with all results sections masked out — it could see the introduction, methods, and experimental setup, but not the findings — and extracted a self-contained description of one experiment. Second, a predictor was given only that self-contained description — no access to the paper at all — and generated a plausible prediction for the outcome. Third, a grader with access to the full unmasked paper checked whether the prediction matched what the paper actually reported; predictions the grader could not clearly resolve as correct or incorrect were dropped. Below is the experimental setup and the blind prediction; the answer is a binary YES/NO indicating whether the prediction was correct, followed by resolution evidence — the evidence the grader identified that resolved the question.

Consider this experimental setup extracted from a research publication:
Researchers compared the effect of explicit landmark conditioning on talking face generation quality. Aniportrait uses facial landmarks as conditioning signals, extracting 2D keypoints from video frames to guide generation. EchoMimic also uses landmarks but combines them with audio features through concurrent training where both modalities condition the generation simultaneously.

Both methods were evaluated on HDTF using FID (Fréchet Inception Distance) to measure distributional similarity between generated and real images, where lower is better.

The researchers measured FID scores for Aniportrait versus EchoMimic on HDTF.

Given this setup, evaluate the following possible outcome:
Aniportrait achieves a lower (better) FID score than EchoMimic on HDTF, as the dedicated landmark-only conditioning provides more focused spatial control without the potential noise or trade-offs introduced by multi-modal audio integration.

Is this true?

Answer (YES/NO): YES